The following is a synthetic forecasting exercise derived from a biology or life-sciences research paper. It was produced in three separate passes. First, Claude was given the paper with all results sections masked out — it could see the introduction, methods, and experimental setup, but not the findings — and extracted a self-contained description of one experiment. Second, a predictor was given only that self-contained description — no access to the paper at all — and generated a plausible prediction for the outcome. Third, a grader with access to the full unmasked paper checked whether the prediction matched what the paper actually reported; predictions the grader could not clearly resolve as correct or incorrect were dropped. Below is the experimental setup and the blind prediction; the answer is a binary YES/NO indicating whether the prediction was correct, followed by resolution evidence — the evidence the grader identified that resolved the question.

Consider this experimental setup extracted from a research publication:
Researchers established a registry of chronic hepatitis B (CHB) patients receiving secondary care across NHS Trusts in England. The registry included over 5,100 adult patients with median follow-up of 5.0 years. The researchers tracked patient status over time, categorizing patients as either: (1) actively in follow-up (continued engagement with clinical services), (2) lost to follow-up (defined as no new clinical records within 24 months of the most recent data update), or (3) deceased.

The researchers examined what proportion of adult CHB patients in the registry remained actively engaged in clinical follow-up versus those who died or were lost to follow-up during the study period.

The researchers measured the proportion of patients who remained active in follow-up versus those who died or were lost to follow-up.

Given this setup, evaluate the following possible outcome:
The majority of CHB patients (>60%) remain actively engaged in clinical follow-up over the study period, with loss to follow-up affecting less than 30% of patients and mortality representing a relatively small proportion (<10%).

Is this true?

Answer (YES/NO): YES